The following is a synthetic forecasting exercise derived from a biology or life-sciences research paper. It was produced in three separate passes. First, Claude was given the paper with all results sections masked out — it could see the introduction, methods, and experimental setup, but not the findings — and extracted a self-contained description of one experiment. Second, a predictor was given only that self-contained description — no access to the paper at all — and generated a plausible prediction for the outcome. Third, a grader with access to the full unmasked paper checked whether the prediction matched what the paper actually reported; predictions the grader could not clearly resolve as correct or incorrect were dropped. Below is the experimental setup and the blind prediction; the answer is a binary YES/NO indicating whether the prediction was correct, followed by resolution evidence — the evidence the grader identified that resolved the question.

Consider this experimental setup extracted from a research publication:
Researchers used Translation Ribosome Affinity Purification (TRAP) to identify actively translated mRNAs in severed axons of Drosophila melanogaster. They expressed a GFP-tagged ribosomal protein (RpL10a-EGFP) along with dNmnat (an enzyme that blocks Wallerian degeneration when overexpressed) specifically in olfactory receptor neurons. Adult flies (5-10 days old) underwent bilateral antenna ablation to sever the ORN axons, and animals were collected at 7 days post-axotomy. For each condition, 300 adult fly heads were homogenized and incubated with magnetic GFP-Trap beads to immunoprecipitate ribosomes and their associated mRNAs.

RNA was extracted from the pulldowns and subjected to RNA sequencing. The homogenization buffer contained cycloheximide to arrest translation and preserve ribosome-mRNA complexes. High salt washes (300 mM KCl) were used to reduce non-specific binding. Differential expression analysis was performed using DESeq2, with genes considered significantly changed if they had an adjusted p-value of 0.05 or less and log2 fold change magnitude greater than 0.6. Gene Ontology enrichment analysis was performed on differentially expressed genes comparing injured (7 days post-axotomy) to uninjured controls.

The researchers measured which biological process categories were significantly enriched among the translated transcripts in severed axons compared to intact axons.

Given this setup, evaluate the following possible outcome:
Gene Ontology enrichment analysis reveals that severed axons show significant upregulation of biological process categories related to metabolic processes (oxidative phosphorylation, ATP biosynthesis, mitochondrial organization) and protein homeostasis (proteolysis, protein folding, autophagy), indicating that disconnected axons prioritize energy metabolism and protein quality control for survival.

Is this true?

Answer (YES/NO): NO